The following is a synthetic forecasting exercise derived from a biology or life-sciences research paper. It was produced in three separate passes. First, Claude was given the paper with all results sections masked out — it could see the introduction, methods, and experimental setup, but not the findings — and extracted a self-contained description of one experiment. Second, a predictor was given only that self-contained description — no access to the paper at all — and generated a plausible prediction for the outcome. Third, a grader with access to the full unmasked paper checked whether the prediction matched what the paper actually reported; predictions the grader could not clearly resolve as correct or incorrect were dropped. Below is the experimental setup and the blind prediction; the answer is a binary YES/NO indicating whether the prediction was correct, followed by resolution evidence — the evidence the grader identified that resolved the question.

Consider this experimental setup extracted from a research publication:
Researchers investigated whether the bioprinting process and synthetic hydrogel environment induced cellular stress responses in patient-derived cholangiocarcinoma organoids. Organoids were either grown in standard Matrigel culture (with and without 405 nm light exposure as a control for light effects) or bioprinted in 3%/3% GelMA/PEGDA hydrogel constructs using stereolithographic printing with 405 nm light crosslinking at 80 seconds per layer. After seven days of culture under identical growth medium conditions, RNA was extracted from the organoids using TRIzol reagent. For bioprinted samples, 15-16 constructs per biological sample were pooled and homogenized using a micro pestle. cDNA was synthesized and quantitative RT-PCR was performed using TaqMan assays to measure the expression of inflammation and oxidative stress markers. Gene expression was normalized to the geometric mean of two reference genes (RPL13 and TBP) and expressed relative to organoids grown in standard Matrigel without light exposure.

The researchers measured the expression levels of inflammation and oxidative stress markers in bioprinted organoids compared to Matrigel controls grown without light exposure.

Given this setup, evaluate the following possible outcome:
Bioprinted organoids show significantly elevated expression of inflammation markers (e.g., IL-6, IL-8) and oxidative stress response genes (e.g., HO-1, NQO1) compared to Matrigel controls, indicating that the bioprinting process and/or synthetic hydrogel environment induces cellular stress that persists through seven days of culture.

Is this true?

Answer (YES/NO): NO